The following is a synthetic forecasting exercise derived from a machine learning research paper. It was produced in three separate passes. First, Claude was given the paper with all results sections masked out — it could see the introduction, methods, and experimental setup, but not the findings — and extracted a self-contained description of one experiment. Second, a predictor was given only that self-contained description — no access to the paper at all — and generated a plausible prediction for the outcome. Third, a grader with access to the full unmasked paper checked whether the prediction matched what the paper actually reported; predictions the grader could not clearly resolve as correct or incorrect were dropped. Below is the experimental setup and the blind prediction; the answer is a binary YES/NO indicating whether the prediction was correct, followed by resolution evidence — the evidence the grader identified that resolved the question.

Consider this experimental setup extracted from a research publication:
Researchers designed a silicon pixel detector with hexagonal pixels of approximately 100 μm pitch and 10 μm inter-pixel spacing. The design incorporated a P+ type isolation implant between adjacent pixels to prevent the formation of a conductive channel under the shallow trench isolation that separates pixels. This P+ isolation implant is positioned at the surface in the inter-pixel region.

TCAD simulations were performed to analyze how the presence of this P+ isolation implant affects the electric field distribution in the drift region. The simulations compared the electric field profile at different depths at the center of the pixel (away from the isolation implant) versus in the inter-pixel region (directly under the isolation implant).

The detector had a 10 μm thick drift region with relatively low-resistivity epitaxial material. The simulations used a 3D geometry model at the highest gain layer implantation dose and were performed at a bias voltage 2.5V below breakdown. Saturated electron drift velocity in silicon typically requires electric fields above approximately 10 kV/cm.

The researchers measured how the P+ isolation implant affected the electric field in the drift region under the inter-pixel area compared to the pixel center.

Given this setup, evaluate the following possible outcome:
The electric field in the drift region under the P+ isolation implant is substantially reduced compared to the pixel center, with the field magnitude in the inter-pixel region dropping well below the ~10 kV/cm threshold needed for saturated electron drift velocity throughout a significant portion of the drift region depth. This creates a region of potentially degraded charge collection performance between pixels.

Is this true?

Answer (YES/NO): NO